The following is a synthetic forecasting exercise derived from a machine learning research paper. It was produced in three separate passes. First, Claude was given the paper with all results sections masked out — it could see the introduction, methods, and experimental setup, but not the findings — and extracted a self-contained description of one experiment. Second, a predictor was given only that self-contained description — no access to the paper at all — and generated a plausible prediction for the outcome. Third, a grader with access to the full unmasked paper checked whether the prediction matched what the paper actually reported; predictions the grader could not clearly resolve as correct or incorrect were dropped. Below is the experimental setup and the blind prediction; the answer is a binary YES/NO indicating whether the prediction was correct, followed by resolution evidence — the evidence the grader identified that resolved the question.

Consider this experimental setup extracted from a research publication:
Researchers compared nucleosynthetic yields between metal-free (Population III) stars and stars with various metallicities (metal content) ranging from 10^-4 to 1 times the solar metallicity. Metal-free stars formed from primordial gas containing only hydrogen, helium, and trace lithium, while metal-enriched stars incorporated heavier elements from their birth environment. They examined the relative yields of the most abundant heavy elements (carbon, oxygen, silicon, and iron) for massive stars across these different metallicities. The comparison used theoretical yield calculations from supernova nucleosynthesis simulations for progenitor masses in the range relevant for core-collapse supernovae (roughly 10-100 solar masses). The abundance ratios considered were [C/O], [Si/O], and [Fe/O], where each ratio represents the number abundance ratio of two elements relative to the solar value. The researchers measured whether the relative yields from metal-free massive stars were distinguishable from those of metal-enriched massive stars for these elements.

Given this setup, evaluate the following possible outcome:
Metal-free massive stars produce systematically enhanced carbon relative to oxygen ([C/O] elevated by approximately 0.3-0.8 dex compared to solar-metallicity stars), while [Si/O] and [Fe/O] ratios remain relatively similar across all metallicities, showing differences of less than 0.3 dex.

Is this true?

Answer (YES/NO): NO